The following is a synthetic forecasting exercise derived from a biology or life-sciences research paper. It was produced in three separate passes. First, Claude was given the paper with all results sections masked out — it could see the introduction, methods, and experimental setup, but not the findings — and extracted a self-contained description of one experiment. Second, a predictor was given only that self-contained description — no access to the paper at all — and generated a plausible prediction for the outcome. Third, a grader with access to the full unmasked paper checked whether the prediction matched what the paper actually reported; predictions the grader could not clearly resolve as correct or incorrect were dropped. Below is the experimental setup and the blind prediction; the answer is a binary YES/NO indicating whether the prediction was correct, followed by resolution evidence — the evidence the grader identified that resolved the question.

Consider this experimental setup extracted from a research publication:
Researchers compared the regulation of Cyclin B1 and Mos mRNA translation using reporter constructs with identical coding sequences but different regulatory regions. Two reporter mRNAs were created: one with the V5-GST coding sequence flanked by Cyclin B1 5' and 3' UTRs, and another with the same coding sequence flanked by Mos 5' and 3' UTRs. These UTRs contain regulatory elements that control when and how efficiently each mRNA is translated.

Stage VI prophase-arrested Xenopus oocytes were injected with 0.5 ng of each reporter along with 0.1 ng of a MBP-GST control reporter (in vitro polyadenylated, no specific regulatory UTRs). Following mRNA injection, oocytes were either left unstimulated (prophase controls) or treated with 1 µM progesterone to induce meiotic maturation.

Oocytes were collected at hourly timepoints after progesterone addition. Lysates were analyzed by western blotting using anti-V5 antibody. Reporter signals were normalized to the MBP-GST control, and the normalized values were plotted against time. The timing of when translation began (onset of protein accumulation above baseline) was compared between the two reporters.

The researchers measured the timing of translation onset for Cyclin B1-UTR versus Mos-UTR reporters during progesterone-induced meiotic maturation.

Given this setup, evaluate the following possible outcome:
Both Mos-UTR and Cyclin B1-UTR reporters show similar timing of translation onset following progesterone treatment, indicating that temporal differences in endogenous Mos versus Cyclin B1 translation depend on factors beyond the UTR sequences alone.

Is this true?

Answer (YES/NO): NO